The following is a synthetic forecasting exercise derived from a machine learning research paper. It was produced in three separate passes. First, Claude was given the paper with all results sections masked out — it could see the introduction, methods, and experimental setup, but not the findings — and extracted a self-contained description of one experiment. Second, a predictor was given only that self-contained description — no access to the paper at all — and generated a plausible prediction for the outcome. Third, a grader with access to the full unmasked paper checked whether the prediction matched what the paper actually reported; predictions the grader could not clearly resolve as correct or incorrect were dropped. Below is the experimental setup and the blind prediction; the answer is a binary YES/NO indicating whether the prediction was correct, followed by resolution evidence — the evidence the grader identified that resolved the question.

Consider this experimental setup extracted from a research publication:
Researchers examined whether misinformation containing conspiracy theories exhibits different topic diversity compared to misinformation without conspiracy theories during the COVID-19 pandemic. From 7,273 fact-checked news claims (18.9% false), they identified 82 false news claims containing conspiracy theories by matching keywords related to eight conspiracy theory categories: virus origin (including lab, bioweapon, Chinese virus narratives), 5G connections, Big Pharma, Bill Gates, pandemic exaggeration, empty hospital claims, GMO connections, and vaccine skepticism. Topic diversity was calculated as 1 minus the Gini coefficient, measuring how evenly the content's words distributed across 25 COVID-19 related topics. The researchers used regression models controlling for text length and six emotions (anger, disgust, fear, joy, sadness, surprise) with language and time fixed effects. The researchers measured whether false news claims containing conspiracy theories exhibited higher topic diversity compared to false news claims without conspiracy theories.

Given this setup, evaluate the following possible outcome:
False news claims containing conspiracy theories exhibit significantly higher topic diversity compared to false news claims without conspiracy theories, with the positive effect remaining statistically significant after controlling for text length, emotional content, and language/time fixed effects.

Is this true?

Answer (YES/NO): NO